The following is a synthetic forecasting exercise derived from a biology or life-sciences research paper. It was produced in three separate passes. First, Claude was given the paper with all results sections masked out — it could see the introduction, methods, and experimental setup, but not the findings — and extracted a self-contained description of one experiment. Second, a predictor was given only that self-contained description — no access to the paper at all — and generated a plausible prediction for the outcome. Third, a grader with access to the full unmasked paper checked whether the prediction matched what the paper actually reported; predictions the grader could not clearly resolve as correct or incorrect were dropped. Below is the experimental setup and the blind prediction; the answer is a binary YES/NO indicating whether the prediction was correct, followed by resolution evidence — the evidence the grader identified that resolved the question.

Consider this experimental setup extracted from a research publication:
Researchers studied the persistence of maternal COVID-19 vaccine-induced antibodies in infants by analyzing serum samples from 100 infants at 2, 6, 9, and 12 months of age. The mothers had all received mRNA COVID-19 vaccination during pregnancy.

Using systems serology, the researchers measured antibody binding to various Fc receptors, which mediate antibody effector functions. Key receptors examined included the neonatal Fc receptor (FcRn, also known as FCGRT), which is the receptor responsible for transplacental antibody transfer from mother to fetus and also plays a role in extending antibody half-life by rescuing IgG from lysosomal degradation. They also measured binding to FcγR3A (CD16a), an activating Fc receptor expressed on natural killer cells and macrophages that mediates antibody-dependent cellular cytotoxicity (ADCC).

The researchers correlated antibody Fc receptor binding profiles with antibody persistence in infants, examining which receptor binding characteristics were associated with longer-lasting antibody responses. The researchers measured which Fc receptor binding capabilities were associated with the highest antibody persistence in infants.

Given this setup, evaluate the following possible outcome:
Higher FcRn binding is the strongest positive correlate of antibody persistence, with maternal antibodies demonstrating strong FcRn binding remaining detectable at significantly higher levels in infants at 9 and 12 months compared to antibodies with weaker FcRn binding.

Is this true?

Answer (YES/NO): NO